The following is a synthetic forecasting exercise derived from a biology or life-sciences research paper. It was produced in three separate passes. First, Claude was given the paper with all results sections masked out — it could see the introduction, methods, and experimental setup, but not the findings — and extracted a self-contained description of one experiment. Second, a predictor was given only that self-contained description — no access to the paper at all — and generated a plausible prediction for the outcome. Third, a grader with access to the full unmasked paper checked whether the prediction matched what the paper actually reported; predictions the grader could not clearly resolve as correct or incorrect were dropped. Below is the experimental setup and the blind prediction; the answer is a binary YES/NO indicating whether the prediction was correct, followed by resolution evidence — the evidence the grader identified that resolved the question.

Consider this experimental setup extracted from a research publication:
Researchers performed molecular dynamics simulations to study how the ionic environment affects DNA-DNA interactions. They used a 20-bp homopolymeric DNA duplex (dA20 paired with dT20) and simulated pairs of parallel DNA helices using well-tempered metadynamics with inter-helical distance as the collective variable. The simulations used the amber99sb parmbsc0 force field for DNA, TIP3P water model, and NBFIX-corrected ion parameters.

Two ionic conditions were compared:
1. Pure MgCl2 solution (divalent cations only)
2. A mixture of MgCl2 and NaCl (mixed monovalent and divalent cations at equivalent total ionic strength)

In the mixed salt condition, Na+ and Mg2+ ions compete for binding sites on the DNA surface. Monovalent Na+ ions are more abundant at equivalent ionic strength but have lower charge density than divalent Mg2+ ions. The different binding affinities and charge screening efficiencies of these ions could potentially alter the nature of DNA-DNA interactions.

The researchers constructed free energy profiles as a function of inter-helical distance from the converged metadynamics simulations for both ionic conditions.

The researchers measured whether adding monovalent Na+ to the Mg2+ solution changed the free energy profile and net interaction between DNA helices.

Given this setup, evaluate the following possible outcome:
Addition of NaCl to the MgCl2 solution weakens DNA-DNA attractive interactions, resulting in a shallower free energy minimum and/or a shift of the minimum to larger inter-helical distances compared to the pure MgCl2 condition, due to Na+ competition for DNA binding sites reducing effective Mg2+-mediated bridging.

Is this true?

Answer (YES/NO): NO